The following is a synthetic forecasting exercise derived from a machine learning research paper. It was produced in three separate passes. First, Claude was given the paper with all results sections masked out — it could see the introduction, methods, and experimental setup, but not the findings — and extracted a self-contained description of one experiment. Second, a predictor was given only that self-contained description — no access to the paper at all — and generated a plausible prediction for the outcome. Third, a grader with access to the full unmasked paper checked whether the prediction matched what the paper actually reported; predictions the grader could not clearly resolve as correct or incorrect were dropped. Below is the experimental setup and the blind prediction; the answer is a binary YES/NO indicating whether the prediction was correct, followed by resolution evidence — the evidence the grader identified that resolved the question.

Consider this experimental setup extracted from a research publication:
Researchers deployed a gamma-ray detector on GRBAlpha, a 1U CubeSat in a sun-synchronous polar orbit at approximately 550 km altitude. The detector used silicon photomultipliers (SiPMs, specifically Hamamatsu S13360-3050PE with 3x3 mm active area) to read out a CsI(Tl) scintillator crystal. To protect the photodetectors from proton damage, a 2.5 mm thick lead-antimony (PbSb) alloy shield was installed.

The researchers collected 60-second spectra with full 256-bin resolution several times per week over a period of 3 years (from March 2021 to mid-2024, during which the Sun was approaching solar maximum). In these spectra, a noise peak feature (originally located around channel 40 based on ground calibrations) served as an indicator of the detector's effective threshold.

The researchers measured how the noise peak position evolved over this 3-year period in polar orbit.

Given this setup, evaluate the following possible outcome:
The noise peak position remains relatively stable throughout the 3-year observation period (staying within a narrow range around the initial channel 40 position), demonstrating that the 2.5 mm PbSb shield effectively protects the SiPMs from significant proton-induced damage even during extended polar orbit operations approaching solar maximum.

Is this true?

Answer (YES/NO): NO